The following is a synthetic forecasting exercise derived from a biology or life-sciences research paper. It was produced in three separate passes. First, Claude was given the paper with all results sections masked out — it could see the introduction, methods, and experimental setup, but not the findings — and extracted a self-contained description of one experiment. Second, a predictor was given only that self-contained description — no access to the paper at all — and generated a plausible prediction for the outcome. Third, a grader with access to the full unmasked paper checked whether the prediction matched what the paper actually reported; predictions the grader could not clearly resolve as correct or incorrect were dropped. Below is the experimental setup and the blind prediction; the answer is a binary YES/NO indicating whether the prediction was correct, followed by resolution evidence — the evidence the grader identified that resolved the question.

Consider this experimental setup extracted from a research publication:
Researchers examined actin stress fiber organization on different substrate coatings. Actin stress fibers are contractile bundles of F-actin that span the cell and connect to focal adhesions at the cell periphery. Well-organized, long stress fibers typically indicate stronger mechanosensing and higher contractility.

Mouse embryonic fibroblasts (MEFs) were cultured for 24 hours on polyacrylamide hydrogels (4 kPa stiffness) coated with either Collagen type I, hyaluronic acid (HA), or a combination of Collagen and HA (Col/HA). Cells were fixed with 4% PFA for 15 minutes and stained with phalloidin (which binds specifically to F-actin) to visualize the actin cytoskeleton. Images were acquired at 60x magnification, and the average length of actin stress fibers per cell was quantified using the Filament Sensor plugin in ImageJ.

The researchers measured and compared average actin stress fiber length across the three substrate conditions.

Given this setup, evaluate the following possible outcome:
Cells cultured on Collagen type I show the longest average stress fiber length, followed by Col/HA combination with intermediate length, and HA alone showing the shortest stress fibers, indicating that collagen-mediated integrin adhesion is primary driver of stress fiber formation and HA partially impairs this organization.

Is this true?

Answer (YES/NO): NO